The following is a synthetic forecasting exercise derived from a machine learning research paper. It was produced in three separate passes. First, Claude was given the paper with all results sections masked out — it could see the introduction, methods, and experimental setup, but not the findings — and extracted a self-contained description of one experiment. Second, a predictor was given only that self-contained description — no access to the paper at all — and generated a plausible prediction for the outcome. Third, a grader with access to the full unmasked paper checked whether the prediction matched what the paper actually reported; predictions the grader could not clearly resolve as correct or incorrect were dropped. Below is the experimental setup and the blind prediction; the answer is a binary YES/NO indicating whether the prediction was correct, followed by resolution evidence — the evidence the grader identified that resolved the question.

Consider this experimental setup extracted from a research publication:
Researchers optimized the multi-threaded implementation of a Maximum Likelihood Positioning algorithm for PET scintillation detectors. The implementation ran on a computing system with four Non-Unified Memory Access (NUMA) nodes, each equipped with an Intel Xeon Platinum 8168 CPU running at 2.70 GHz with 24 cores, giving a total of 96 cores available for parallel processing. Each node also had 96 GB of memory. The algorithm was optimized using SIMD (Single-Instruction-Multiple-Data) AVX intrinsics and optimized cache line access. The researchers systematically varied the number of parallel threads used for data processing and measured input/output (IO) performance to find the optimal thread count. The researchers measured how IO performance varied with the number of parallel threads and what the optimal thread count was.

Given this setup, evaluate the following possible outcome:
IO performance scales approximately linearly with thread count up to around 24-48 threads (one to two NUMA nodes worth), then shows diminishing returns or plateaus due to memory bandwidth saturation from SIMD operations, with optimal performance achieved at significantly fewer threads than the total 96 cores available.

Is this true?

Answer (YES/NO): NO